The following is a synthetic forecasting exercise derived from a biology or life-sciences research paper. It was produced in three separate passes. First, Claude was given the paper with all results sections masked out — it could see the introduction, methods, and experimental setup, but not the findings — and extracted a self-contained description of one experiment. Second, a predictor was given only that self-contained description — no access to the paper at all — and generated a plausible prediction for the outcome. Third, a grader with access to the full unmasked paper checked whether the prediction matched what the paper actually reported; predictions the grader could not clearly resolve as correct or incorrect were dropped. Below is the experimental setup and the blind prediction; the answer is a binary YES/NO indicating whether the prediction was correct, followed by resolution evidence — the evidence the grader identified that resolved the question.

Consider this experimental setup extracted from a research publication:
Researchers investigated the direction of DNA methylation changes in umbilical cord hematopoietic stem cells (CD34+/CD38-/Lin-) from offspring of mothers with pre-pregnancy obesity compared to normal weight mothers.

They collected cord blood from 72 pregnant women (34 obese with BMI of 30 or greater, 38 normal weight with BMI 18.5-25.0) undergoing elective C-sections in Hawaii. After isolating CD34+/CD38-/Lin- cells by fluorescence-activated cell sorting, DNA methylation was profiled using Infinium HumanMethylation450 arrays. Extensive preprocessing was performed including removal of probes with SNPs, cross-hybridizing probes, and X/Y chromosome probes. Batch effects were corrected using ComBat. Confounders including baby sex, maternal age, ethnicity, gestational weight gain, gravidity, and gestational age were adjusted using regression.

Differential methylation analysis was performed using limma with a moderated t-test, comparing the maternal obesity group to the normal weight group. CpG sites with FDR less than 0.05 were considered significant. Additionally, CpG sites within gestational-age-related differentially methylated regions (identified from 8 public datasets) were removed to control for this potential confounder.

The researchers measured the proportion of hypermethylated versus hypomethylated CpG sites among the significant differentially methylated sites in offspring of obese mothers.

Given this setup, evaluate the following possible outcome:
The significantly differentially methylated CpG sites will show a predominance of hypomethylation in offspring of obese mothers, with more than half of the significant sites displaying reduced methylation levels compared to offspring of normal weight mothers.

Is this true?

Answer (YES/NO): NO